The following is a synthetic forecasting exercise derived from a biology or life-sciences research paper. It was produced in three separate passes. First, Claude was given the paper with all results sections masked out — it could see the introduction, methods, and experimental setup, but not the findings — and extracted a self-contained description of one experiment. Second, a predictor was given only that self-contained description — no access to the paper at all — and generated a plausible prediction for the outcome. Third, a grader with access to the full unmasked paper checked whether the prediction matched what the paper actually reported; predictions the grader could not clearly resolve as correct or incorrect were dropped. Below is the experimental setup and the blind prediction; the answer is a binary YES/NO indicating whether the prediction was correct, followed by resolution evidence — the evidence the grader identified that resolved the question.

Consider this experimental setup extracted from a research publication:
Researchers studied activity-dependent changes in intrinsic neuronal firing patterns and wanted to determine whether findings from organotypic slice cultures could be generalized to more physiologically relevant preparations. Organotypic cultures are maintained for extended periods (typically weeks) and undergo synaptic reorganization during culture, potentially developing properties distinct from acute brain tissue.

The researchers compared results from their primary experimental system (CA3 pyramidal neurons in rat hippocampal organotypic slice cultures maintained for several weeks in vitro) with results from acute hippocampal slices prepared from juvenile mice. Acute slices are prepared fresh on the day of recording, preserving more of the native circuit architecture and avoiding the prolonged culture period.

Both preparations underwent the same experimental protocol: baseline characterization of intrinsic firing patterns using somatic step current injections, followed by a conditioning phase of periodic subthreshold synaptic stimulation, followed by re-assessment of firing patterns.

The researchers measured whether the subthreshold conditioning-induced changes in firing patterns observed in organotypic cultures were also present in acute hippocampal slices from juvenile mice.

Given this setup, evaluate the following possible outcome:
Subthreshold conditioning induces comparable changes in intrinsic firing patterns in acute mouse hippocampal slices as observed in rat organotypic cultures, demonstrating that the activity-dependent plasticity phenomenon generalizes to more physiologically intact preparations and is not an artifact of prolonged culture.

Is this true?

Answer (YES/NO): NO